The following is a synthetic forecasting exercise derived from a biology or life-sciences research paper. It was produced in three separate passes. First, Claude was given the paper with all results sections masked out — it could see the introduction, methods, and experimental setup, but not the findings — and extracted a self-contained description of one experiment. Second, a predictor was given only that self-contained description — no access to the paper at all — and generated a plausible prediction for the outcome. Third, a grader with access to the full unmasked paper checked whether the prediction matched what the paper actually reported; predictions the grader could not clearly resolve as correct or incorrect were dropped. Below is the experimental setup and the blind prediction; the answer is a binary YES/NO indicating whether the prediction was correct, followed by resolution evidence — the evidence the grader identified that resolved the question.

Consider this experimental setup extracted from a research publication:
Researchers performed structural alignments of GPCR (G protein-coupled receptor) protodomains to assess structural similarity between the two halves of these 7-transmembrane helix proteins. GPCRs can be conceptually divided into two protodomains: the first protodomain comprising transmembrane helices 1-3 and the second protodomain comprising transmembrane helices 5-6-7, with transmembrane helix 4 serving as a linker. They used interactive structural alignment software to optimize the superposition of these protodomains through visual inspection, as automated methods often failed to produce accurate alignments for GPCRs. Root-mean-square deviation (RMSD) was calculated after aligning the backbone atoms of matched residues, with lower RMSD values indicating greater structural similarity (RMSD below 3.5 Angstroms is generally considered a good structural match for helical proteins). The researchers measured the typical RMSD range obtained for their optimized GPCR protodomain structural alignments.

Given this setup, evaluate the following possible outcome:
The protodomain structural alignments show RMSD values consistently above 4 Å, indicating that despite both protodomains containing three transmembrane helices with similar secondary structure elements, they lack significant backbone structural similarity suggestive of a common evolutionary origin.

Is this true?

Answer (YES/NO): NO